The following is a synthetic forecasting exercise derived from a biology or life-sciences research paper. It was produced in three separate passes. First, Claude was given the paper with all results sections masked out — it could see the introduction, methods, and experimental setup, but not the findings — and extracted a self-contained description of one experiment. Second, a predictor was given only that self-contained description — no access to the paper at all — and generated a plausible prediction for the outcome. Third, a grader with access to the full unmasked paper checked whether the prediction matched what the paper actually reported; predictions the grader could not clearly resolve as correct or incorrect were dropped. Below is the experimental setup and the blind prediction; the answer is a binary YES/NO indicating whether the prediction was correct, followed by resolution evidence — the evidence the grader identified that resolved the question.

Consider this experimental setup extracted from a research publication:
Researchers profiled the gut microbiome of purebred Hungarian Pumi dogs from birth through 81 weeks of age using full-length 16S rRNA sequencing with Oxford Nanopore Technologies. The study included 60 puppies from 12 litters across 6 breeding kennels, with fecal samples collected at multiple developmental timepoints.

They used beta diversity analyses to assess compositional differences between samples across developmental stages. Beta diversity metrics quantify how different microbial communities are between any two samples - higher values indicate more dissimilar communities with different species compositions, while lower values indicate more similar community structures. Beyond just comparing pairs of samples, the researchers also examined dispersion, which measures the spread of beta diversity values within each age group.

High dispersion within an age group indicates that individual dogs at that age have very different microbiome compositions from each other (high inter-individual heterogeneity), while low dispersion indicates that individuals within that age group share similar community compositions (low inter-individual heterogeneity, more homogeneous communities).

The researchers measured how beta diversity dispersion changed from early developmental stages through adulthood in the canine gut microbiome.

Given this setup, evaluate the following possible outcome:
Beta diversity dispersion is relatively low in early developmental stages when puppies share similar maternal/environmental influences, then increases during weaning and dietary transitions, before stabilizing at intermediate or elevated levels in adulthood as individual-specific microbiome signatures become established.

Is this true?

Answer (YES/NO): NO